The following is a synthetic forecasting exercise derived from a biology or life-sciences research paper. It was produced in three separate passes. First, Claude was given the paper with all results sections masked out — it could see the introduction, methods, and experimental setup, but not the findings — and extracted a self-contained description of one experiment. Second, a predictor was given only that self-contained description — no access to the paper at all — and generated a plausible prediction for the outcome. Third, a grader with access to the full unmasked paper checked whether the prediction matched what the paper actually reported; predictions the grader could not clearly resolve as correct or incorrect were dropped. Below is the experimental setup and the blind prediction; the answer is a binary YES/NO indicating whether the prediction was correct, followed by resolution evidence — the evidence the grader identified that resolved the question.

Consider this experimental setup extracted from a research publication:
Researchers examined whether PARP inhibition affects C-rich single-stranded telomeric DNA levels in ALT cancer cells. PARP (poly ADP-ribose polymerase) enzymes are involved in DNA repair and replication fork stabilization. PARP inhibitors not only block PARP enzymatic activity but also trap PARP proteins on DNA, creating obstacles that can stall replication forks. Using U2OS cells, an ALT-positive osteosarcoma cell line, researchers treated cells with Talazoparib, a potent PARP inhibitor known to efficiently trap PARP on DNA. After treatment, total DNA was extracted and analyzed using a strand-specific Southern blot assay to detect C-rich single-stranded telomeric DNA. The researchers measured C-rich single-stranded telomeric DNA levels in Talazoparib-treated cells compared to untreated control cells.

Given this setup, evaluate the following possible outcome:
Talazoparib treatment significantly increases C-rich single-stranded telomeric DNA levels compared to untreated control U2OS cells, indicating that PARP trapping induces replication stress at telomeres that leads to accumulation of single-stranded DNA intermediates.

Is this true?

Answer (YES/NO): YES